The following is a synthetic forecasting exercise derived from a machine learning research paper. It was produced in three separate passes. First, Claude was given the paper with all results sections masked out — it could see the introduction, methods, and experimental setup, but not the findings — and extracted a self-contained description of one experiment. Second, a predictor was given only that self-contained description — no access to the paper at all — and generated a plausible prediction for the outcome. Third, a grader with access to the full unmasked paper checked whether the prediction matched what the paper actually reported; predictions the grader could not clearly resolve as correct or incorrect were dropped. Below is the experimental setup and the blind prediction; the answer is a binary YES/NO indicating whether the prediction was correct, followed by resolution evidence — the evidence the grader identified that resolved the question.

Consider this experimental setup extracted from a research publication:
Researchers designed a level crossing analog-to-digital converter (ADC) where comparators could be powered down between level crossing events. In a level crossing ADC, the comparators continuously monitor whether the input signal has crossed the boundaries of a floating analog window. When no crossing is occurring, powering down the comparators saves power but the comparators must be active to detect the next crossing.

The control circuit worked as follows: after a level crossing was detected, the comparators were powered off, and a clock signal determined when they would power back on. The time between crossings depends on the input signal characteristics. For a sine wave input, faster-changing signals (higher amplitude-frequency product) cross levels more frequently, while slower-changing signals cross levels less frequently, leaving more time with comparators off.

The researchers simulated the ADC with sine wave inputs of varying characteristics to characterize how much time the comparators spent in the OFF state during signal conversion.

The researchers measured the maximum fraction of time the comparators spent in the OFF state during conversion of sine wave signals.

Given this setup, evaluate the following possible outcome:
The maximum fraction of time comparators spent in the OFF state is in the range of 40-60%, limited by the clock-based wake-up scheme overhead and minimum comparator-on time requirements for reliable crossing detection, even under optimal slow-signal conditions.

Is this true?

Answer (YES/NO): YES